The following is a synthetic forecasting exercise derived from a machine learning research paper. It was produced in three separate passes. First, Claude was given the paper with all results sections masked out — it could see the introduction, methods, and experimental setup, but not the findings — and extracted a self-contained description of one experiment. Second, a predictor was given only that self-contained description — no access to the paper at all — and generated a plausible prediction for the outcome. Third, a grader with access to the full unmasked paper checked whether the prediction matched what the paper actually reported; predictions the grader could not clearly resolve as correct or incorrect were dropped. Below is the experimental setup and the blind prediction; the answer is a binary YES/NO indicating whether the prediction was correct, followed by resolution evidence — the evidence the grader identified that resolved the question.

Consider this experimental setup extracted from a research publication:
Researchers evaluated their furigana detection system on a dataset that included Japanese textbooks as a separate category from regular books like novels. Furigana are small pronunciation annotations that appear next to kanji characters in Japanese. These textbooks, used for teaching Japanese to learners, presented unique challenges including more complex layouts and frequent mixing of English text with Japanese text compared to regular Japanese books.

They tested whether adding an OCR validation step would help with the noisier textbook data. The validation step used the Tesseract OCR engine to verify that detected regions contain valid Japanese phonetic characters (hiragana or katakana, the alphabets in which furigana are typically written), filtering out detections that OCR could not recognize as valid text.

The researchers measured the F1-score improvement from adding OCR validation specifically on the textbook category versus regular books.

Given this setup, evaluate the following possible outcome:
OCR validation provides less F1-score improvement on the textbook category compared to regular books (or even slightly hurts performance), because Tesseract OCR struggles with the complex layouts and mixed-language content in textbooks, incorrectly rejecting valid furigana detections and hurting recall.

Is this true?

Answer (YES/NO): NO